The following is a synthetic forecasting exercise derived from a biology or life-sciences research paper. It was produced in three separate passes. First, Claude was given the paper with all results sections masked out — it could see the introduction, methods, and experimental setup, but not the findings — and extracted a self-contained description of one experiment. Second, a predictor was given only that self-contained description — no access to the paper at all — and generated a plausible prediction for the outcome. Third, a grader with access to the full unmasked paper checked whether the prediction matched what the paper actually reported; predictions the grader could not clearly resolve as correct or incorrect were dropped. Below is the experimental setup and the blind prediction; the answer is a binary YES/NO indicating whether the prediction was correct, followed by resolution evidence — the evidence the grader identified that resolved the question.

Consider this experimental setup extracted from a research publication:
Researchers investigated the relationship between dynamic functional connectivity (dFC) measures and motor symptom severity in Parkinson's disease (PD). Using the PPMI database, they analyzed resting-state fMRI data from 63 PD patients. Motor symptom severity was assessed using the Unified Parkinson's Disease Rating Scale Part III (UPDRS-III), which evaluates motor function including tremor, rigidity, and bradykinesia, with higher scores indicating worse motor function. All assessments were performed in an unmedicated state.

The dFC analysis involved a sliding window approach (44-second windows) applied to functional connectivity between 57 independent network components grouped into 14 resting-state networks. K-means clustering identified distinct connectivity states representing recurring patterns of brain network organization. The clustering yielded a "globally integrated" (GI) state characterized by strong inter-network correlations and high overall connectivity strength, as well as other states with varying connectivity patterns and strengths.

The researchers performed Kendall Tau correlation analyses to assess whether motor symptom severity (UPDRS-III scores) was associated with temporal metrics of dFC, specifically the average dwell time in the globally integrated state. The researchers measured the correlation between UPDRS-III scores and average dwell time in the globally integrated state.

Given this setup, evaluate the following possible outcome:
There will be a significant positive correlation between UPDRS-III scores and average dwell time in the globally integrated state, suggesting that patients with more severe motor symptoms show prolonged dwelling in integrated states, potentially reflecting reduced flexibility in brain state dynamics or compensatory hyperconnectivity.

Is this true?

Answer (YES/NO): NO